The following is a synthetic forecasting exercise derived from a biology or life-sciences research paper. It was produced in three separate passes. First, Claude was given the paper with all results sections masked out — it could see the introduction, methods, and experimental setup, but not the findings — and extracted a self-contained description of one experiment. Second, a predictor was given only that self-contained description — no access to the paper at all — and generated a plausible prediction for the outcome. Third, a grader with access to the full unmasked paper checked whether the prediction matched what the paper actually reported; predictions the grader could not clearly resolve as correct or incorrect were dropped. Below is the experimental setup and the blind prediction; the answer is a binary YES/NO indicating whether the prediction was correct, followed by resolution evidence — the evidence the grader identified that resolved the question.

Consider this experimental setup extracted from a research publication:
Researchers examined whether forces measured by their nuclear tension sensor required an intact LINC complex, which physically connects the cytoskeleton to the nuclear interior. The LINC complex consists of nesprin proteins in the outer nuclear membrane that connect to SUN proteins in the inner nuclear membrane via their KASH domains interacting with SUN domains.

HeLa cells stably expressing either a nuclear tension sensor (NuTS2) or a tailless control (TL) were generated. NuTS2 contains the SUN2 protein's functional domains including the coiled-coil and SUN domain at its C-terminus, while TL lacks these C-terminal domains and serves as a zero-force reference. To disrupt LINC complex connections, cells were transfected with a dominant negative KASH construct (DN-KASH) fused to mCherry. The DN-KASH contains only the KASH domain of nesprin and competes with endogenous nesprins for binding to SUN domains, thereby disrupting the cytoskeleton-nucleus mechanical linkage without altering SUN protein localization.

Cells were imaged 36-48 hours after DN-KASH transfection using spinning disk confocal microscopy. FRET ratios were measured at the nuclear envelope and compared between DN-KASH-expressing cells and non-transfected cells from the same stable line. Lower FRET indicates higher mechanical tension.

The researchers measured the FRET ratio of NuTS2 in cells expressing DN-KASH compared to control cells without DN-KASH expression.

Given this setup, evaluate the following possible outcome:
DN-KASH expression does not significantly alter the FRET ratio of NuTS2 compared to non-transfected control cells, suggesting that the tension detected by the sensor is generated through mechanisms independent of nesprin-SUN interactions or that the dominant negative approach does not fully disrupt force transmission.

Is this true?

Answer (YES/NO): NO